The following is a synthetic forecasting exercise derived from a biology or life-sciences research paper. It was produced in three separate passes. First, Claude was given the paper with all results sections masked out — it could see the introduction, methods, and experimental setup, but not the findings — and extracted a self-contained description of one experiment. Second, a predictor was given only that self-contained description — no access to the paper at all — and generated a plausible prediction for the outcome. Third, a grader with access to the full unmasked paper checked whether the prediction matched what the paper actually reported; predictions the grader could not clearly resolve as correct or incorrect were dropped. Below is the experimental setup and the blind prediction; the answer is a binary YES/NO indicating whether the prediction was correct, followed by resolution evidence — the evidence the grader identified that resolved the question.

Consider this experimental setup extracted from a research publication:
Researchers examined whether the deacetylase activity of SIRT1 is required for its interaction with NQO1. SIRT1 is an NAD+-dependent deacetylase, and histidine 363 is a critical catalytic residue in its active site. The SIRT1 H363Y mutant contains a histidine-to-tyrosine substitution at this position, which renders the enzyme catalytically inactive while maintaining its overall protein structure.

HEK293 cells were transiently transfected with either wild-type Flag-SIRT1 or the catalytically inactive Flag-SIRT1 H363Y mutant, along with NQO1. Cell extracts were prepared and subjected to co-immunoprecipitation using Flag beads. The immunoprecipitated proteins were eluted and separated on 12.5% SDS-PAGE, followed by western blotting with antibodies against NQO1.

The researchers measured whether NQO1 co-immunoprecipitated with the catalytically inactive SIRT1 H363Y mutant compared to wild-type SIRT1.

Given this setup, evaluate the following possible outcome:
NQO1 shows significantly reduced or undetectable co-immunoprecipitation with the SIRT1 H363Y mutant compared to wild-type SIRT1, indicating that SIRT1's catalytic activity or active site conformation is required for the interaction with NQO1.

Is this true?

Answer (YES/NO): YES